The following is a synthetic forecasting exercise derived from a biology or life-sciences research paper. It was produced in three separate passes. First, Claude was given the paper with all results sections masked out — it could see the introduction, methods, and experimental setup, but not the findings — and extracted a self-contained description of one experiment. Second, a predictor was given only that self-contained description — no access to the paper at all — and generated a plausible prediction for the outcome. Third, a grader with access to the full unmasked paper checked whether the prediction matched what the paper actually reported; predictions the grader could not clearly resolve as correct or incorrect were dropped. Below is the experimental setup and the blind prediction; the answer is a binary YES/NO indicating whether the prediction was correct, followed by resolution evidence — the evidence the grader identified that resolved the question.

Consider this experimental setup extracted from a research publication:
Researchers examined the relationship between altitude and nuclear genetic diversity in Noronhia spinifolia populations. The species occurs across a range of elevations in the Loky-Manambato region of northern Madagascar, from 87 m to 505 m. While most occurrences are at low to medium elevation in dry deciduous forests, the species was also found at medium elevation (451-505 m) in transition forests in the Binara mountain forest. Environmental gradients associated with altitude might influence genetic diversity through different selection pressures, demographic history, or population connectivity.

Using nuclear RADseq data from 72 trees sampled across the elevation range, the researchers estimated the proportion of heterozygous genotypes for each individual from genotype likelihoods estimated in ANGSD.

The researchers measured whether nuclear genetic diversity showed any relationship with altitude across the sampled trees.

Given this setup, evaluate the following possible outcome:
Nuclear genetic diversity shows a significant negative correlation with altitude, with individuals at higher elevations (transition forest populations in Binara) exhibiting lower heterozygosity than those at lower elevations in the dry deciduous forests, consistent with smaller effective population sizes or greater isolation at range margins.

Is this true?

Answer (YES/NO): NO